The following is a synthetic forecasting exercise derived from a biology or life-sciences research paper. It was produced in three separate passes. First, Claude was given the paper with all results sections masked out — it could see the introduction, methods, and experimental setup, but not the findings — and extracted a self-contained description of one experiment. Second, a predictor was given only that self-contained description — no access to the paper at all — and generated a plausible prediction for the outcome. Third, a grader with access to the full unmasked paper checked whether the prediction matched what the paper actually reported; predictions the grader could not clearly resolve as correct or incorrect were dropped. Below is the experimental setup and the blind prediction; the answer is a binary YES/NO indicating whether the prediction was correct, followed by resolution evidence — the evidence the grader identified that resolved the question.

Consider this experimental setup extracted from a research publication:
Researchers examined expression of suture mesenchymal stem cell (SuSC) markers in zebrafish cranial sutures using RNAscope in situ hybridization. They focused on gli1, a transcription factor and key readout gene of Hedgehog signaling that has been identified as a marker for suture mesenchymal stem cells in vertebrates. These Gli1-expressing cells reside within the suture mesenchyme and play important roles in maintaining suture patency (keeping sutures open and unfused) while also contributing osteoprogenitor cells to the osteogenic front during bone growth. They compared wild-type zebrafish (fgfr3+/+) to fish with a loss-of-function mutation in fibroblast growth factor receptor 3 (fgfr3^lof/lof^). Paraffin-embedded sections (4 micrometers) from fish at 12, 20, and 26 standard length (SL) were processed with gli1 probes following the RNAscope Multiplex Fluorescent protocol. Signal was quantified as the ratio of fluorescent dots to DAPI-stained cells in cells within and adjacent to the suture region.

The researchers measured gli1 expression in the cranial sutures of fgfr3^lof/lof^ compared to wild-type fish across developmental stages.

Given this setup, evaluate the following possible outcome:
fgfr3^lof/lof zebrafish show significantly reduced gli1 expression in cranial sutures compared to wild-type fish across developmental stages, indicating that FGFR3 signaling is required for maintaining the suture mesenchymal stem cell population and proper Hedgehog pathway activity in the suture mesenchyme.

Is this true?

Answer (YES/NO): NO